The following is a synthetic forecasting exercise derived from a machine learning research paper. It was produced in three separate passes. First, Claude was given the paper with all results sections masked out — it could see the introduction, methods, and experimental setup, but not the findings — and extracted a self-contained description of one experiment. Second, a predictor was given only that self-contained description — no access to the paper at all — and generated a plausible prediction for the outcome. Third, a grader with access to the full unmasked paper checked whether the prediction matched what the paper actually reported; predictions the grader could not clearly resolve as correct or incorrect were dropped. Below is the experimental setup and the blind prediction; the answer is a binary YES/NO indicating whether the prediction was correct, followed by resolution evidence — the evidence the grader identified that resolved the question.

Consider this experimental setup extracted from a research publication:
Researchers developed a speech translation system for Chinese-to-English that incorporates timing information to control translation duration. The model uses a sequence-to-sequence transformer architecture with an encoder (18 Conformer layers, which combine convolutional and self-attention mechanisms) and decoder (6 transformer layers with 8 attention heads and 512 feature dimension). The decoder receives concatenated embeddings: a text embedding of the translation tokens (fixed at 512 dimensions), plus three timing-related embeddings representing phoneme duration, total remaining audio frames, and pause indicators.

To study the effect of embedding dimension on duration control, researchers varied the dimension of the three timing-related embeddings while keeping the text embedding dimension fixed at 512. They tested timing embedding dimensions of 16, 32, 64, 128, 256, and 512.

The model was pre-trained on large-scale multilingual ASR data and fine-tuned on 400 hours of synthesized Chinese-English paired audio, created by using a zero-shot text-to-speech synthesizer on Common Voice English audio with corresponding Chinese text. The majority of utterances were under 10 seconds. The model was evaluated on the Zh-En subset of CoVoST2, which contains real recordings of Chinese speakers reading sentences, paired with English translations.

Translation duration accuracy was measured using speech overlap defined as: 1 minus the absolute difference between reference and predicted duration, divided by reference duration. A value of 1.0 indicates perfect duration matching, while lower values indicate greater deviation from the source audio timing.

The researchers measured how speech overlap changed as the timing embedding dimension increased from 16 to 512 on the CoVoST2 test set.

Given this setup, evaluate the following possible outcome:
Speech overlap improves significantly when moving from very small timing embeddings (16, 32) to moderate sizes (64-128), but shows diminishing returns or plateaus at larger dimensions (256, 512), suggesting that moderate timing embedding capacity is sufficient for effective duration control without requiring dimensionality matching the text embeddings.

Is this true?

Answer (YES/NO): NO